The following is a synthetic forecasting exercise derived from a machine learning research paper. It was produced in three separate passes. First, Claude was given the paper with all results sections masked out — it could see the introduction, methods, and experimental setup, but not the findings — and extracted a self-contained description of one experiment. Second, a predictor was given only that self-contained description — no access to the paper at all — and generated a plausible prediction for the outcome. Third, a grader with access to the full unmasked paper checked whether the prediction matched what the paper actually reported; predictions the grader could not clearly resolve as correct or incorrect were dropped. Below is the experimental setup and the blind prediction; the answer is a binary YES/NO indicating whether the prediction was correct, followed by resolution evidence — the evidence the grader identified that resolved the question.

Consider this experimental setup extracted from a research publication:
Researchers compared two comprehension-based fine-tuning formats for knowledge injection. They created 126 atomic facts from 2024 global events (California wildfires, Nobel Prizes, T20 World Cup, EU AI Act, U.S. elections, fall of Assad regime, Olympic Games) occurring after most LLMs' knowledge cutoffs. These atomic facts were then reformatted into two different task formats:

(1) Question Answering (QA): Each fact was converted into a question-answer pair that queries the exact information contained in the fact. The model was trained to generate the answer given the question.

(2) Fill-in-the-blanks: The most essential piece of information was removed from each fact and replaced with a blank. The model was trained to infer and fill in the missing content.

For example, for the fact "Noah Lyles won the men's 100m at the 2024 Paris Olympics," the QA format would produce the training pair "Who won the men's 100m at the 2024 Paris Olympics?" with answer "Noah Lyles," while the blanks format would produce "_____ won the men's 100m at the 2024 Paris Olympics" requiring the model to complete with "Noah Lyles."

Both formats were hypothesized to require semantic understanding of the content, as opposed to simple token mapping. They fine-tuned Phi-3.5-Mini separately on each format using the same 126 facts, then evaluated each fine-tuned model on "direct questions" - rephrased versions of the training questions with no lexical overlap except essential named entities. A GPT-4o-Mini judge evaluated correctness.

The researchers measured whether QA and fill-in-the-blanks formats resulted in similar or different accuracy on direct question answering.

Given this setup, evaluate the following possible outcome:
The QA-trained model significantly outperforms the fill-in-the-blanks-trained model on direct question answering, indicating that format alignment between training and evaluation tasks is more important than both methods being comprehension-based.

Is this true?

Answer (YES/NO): YES